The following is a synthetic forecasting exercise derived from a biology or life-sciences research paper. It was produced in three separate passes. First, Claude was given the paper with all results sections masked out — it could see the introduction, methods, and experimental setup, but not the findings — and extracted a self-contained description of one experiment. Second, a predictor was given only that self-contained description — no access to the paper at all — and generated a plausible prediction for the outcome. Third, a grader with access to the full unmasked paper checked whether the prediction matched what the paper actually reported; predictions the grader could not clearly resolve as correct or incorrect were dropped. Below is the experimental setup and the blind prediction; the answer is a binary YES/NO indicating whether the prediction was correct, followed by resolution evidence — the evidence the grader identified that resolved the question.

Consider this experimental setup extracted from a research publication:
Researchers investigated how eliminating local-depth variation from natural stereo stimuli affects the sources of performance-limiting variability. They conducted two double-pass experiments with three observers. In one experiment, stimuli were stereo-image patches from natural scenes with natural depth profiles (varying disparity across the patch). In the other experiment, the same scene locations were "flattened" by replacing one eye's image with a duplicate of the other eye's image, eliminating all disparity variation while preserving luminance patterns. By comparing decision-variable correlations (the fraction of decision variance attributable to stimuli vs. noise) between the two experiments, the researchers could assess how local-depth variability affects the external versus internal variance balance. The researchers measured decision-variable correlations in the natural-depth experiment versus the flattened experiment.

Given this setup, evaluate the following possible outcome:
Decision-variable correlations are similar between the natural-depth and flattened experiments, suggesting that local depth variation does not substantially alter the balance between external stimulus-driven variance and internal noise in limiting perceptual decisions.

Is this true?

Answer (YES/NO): NO